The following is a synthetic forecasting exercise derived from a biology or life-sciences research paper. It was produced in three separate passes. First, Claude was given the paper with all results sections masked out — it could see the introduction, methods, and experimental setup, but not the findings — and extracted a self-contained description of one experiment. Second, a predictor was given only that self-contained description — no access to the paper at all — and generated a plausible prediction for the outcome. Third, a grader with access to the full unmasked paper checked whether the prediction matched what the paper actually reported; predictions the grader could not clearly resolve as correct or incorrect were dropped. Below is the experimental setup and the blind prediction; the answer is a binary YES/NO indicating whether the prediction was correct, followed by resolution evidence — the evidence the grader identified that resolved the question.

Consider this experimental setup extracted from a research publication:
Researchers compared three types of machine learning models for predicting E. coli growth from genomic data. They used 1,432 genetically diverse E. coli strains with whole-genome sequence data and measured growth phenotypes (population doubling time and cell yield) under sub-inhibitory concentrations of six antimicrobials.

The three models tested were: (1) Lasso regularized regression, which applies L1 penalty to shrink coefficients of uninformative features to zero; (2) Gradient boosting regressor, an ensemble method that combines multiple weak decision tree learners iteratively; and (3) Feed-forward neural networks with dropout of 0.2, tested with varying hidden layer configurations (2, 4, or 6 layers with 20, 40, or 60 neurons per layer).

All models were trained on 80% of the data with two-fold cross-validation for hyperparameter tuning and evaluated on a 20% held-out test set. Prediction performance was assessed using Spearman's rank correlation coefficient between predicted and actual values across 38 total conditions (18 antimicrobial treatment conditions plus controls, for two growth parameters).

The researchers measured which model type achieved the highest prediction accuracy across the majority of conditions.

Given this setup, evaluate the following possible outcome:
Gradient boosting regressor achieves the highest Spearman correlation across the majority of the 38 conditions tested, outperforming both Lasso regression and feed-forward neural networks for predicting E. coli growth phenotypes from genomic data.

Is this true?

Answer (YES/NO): YES